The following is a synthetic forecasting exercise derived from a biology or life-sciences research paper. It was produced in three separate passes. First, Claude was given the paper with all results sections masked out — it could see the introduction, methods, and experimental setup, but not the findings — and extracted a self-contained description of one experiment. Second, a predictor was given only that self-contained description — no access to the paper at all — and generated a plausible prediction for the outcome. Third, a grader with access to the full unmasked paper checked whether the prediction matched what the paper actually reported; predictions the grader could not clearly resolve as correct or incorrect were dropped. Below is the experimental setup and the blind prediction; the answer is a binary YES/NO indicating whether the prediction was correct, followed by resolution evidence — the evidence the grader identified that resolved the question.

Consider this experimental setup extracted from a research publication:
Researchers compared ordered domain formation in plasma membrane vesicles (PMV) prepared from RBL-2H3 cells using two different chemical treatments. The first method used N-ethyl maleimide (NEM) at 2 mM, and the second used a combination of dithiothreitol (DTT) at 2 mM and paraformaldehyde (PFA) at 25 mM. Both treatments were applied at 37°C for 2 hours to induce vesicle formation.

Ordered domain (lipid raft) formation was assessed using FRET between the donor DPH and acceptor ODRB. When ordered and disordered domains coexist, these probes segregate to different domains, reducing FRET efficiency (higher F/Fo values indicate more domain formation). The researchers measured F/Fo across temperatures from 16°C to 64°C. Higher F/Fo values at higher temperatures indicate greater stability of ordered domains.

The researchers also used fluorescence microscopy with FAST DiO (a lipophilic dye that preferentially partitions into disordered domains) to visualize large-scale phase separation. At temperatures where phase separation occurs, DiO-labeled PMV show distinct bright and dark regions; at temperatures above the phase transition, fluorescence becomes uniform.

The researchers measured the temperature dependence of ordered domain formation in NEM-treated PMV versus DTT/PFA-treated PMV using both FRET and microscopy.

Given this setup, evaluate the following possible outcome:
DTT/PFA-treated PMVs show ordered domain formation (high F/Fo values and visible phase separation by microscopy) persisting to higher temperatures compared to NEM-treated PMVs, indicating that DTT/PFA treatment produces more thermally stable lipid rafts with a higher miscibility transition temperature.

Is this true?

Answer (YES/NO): YES